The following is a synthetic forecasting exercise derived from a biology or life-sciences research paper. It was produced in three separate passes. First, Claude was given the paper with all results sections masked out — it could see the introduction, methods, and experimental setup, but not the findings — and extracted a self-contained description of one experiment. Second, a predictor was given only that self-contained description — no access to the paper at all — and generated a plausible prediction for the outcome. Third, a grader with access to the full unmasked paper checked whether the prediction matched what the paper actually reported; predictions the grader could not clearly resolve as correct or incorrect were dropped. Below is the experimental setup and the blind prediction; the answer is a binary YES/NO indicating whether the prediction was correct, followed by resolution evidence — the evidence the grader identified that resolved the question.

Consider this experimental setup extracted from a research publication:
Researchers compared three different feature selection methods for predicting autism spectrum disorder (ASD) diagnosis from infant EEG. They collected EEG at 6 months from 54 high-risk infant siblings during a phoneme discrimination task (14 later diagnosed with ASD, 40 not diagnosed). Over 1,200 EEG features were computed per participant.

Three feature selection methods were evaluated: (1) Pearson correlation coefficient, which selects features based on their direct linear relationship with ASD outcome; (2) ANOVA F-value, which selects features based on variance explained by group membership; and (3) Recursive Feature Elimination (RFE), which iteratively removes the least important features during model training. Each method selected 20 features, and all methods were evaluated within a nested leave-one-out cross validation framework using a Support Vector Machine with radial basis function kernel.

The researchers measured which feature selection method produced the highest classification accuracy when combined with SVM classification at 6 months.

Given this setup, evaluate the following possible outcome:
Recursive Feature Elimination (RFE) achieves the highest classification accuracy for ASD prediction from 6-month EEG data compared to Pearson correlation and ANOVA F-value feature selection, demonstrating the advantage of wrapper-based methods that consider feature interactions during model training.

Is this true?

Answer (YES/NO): NO